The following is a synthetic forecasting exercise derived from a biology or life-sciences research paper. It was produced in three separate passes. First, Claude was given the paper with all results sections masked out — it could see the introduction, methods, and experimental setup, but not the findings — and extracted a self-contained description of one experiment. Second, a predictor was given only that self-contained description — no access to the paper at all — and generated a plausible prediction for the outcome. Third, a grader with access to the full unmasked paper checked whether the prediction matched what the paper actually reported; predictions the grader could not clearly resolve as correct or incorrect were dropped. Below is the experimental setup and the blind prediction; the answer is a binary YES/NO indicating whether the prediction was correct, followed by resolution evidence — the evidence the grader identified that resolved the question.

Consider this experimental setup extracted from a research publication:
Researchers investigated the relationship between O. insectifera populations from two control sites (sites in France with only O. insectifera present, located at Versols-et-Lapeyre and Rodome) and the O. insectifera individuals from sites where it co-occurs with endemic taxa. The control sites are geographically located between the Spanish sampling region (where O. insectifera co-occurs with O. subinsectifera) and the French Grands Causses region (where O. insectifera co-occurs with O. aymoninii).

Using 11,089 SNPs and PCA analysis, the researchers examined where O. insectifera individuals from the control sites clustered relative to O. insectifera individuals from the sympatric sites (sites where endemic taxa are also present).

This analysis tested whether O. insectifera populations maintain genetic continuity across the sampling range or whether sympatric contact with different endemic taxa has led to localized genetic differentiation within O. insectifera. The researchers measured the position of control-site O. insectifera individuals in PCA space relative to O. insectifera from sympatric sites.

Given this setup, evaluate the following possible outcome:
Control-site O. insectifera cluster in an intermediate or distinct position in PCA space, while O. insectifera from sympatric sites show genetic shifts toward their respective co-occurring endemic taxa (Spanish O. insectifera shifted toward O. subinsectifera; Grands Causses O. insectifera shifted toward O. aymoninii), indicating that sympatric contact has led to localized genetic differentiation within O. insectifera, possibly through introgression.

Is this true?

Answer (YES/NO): NO